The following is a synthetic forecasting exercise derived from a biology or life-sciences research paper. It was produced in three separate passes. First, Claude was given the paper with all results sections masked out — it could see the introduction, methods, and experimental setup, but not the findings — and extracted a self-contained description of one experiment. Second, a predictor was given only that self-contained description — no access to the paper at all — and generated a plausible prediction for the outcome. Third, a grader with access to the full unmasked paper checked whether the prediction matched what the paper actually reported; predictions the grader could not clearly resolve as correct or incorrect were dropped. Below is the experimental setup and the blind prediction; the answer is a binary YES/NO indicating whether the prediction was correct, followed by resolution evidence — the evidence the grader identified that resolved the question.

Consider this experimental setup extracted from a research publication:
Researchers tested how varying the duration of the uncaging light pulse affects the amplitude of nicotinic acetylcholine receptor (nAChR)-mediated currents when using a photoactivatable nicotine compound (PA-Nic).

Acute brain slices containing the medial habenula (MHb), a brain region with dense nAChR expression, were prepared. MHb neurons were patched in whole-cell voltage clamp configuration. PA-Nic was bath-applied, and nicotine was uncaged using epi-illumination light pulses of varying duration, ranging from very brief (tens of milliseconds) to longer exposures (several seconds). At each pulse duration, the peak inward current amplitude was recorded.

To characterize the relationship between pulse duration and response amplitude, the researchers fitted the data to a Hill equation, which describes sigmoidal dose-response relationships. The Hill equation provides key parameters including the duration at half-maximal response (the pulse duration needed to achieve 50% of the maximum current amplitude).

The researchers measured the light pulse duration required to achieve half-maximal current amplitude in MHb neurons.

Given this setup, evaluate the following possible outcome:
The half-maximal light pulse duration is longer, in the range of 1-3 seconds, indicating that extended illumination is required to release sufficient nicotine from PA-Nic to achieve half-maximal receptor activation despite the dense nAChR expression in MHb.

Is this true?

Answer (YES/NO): NO